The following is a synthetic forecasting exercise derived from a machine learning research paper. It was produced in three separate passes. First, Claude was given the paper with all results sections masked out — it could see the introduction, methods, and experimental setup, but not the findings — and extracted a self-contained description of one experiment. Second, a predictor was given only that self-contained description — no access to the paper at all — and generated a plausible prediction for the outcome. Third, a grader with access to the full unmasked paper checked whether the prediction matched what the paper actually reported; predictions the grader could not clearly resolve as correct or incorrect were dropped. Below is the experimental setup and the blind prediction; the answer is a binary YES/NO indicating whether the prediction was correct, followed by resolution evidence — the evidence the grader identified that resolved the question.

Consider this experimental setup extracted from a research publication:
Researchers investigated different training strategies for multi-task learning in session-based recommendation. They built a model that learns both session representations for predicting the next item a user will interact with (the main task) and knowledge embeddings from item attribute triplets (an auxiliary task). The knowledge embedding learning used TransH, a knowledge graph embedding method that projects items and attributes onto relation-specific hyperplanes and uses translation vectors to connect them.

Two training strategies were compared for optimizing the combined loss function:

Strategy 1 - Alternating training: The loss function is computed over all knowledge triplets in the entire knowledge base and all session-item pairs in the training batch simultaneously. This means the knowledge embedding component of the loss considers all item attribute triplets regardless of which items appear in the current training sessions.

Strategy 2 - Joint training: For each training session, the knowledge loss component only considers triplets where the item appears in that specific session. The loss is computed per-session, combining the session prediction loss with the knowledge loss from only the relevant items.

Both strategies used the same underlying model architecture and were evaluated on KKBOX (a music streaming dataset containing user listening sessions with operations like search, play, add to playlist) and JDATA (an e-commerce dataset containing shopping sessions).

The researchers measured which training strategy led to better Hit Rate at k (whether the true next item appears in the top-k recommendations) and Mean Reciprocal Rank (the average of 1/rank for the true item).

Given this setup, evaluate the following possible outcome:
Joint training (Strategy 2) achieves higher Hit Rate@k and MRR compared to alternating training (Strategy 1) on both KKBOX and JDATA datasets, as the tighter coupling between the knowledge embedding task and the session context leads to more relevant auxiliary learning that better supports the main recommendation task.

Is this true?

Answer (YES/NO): NO